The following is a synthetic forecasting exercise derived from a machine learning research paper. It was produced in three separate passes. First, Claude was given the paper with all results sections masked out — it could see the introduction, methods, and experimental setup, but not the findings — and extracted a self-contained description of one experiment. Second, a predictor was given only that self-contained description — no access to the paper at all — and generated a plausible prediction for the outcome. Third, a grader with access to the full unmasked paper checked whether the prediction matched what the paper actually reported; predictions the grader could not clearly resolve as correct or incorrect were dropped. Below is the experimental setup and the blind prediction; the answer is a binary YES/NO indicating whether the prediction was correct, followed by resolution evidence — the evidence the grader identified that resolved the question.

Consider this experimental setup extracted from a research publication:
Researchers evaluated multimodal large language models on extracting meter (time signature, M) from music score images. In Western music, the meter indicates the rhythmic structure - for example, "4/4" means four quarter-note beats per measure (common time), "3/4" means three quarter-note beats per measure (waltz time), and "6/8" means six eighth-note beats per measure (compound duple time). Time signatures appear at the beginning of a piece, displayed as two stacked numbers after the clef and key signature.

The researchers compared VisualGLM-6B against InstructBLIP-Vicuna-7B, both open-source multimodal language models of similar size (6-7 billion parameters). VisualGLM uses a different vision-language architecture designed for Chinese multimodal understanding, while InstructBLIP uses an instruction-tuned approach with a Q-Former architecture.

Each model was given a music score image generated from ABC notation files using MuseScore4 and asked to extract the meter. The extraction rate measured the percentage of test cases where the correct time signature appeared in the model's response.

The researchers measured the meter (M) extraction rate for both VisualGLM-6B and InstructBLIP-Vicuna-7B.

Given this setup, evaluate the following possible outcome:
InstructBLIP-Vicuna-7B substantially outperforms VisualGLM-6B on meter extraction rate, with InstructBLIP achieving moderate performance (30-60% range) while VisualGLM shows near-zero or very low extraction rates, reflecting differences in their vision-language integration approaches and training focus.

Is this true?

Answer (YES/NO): NO